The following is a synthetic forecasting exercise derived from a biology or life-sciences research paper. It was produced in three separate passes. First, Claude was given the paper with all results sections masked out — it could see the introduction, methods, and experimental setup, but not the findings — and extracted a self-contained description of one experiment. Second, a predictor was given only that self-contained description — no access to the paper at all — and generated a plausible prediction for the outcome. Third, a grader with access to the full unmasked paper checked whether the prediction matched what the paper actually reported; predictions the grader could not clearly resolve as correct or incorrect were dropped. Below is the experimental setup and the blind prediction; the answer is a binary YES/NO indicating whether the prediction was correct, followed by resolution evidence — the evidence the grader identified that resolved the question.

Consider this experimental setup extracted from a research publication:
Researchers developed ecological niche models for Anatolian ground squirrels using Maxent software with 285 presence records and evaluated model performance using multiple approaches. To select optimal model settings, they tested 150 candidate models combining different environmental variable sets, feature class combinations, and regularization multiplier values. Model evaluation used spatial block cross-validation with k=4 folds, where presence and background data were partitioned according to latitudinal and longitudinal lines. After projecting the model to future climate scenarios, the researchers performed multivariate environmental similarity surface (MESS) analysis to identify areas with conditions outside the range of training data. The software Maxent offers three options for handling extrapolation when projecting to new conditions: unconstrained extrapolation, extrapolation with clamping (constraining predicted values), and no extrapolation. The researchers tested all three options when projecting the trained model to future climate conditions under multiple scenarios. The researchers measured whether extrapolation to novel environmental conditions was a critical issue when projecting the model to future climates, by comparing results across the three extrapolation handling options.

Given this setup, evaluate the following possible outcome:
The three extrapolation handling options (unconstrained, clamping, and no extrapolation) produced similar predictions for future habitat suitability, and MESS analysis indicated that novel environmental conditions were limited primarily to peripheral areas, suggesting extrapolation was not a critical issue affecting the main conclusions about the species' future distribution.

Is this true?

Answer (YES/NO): YES